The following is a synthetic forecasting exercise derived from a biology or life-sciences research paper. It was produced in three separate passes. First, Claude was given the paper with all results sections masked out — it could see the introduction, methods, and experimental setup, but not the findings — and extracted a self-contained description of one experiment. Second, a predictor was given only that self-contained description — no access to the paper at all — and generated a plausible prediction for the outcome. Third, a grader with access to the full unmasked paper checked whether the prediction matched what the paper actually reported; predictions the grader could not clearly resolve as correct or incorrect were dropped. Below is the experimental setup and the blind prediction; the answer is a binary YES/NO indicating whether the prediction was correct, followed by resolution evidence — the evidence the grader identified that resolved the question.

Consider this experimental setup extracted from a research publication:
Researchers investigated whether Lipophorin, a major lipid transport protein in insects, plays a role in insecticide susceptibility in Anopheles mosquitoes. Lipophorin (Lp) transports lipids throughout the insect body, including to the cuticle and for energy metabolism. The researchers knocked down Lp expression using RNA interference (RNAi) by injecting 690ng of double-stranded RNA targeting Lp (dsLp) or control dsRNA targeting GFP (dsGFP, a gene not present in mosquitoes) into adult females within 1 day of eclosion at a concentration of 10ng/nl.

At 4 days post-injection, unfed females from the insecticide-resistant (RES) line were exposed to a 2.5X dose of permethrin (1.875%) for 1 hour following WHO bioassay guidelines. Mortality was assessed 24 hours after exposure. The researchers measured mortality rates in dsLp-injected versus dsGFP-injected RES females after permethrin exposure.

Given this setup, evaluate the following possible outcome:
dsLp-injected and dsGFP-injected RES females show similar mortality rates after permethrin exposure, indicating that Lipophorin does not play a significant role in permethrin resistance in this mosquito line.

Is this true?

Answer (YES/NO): YES